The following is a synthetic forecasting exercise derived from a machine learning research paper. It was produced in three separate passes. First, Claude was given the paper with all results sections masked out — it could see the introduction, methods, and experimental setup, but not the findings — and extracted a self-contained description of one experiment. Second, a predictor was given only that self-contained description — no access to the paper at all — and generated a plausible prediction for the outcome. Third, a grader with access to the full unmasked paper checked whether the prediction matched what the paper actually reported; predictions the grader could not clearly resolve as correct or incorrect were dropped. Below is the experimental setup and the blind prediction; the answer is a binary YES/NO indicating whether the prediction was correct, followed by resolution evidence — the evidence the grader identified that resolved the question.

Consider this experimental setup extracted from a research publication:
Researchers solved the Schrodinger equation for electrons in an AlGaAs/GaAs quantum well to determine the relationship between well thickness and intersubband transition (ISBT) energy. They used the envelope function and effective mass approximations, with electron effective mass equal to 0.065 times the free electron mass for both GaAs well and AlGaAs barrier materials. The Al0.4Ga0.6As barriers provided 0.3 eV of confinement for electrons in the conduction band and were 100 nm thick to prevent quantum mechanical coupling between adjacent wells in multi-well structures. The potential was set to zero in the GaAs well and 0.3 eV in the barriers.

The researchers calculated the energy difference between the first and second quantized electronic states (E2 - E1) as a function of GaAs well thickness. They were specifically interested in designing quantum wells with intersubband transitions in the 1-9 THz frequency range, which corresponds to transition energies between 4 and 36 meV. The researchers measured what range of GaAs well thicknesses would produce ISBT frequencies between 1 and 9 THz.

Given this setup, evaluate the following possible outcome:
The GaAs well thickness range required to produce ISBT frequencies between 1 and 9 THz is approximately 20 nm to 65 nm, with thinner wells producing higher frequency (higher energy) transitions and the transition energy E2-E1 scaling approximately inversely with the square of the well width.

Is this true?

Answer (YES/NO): NO